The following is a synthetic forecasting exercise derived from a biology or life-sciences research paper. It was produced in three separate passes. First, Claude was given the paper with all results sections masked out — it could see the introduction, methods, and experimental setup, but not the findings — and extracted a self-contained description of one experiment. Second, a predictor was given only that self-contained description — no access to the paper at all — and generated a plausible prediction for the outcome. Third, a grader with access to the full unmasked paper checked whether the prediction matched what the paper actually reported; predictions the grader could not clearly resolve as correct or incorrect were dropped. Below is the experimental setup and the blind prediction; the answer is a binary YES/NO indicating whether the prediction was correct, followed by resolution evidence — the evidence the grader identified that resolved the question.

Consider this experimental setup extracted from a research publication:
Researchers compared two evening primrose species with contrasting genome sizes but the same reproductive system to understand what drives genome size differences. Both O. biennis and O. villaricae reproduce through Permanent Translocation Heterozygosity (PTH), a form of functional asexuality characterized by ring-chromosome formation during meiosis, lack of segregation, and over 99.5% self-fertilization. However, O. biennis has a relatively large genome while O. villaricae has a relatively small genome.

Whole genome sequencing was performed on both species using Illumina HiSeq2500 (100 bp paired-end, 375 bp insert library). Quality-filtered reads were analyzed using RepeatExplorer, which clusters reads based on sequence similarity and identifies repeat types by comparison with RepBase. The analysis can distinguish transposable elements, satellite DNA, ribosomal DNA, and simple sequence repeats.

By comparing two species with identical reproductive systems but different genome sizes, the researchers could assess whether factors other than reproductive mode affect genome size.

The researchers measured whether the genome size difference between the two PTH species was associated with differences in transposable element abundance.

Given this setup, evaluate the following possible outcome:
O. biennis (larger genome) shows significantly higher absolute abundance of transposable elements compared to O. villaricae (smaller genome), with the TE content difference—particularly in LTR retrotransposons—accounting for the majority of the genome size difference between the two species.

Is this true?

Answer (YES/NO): NO